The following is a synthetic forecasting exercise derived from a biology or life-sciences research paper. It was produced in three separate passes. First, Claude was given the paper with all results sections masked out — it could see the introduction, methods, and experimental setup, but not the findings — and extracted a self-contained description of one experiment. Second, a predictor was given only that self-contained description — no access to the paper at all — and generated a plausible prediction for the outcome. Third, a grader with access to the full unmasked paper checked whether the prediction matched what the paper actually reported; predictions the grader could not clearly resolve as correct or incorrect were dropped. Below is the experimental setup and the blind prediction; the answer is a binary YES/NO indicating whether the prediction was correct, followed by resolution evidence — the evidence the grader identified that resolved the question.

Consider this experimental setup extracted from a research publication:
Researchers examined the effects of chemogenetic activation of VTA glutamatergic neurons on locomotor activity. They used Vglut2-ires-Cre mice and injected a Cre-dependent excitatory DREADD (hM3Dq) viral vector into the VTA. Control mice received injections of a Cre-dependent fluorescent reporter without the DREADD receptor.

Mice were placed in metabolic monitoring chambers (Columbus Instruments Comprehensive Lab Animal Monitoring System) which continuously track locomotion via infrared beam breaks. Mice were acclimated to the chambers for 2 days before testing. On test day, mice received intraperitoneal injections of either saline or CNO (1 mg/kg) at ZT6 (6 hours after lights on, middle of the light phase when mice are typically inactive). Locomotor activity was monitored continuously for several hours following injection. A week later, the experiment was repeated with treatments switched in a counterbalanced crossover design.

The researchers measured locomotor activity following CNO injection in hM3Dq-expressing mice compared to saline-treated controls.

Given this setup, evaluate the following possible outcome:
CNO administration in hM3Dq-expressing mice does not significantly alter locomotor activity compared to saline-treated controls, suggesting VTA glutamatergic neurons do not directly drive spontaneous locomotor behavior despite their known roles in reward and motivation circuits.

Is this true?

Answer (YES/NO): NO